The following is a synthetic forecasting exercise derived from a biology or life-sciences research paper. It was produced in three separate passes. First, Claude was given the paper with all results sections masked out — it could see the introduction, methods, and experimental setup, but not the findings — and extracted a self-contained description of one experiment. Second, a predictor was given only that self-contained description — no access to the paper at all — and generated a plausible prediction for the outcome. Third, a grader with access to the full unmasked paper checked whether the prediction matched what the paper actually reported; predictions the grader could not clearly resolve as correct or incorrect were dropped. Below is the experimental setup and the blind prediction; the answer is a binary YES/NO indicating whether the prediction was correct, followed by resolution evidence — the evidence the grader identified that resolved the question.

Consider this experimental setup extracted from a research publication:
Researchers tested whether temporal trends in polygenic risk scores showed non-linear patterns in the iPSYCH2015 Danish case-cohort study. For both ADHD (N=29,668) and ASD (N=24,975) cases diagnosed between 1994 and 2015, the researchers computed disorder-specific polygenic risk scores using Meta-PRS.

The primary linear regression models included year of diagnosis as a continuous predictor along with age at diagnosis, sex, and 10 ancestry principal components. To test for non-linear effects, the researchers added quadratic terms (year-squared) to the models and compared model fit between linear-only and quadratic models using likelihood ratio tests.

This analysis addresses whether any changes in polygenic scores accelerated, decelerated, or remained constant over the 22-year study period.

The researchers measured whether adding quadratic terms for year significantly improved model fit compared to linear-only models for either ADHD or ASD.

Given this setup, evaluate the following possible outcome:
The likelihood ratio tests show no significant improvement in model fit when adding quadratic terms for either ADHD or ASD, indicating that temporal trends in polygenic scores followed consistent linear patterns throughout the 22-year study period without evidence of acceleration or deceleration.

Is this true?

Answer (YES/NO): YES